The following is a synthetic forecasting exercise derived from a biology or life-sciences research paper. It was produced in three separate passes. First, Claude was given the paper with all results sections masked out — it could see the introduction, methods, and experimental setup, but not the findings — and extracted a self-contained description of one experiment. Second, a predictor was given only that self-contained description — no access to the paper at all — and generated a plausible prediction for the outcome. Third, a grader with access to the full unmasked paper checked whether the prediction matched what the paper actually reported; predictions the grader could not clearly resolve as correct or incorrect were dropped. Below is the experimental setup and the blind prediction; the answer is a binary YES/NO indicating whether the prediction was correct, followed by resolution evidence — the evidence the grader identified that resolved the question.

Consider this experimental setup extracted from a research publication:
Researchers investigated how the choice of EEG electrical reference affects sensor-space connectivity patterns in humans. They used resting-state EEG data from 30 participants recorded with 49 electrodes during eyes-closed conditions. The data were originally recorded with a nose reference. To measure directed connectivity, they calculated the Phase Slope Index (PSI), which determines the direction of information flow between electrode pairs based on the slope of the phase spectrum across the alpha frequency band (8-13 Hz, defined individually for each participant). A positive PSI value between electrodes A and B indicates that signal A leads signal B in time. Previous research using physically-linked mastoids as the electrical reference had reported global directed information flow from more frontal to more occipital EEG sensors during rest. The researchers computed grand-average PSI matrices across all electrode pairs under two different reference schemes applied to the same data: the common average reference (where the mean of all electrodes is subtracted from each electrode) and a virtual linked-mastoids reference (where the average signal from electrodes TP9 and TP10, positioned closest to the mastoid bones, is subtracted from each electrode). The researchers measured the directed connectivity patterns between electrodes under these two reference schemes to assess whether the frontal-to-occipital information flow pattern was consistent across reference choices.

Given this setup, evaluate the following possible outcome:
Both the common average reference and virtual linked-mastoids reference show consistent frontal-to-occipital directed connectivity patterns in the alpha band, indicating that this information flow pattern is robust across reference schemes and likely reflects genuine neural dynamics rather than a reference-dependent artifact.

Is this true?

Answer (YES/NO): NO